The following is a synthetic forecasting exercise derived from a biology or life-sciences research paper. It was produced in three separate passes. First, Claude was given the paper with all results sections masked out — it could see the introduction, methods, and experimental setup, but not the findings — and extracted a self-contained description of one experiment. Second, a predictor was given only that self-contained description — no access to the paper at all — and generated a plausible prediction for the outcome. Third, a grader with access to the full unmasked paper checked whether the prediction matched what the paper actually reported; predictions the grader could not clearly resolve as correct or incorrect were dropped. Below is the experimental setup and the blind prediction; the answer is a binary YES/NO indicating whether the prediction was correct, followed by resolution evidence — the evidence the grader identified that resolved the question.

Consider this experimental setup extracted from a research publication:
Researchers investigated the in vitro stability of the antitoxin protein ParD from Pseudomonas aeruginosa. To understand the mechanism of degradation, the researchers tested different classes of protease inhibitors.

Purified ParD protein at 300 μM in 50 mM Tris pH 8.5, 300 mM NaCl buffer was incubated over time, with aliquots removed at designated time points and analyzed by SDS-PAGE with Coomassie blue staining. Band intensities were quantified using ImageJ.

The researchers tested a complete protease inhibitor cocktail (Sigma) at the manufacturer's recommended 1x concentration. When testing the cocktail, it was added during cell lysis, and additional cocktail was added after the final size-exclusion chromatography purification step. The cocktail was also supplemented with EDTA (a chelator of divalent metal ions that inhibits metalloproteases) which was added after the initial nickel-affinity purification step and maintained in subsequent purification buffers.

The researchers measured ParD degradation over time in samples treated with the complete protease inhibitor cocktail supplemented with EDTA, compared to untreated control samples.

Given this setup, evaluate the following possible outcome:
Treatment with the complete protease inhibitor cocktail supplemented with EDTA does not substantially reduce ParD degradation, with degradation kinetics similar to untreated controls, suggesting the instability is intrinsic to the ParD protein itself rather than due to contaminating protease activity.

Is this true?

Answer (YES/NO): NO